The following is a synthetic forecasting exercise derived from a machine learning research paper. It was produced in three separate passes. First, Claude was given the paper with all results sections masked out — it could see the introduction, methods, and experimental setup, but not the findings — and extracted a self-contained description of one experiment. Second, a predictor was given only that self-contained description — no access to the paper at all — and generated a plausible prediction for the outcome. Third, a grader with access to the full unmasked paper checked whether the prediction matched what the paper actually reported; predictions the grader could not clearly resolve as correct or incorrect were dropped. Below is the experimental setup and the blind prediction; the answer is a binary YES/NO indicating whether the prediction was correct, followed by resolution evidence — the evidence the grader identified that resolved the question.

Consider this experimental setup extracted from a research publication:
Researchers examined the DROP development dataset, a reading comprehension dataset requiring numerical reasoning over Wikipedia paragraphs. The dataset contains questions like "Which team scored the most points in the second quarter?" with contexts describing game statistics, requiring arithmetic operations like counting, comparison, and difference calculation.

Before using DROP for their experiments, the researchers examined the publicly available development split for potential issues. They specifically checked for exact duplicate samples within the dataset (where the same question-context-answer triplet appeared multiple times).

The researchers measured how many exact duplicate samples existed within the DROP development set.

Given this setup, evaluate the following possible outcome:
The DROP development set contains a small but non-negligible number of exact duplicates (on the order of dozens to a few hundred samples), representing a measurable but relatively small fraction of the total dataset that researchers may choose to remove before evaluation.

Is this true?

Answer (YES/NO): NO